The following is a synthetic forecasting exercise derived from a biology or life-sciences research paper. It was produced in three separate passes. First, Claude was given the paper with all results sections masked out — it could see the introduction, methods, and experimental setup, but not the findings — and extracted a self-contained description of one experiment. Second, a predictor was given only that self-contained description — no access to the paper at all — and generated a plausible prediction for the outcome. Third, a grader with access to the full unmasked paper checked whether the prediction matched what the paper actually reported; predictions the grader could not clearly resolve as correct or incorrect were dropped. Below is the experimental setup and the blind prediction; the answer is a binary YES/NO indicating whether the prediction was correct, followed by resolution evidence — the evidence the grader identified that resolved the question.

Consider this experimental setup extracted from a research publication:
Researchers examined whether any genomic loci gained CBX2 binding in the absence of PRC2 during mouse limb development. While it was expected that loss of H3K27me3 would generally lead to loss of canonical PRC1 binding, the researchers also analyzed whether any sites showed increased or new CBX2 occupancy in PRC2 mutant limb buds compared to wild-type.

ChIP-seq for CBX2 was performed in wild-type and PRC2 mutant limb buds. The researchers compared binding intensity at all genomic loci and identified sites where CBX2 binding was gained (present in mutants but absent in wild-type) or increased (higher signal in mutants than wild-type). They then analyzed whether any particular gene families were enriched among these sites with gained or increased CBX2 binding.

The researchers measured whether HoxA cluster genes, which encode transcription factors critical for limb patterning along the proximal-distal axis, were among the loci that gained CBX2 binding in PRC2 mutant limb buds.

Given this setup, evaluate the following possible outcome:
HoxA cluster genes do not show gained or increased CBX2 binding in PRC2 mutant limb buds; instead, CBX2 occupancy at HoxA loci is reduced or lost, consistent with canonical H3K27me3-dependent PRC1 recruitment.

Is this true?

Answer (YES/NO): NO